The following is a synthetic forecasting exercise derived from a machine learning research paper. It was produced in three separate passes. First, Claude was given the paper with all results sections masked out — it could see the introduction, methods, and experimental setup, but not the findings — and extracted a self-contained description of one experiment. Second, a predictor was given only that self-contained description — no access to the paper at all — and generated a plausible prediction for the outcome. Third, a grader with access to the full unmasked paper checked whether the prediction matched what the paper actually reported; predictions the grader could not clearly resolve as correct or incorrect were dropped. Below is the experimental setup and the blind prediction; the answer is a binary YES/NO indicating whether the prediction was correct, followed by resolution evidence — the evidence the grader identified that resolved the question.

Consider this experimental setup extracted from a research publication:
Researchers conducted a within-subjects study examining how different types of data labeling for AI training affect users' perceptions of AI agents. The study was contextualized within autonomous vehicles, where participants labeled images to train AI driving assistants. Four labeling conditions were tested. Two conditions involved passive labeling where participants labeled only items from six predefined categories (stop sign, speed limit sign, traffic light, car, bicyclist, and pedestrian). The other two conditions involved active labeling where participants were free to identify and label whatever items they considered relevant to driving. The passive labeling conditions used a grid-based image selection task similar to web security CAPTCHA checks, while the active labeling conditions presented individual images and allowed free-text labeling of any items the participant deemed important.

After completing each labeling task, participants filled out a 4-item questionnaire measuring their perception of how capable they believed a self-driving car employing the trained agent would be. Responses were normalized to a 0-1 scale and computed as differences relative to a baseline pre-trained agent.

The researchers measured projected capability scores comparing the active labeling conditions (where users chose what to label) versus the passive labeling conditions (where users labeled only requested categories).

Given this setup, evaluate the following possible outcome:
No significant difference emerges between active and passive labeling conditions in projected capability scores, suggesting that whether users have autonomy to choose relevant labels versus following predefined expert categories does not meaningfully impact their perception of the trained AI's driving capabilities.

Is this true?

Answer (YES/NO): YES